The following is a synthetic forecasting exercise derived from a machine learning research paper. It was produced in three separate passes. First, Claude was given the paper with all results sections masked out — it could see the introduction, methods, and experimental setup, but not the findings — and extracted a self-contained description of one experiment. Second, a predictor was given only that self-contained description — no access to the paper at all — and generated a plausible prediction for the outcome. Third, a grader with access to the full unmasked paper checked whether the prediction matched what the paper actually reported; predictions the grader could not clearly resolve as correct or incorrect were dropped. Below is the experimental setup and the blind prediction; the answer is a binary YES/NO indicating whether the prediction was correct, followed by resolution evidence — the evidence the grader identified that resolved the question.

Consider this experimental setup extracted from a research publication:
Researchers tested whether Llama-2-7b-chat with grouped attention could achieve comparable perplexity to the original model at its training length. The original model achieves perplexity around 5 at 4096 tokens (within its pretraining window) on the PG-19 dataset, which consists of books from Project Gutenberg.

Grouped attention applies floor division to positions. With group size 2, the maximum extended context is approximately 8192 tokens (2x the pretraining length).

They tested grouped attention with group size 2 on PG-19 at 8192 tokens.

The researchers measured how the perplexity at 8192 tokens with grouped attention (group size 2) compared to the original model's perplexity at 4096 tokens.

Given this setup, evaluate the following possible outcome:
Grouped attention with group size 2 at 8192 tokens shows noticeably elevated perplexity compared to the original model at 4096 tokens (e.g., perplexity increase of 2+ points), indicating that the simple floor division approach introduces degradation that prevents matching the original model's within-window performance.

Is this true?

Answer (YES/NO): NO